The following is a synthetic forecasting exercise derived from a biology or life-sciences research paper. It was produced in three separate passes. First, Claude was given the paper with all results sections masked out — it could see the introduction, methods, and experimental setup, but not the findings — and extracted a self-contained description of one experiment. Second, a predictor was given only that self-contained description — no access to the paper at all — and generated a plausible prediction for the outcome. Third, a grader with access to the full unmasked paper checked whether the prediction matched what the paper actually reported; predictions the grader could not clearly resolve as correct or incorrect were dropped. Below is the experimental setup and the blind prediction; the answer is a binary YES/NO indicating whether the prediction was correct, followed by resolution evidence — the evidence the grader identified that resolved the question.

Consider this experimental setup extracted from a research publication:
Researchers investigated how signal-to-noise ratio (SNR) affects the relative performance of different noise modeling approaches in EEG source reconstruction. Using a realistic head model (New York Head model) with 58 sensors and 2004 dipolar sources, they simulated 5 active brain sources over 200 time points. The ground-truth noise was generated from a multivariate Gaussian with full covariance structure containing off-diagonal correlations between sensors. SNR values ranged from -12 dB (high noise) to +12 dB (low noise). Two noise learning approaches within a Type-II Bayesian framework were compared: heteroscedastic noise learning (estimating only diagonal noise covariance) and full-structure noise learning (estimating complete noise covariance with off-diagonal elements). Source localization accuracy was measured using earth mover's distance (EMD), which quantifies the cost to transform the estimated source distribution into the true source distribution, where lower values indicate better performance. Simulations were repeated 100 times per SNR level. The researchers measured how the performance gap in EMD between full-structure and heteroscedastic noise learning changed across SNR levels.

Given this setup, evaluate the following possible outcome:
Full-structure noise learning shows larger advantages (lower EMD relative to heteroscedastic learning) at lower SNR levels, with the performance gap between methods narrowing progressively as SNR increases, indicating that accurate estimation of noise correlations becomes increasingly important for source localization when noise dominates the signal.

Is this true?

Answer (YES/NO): YES